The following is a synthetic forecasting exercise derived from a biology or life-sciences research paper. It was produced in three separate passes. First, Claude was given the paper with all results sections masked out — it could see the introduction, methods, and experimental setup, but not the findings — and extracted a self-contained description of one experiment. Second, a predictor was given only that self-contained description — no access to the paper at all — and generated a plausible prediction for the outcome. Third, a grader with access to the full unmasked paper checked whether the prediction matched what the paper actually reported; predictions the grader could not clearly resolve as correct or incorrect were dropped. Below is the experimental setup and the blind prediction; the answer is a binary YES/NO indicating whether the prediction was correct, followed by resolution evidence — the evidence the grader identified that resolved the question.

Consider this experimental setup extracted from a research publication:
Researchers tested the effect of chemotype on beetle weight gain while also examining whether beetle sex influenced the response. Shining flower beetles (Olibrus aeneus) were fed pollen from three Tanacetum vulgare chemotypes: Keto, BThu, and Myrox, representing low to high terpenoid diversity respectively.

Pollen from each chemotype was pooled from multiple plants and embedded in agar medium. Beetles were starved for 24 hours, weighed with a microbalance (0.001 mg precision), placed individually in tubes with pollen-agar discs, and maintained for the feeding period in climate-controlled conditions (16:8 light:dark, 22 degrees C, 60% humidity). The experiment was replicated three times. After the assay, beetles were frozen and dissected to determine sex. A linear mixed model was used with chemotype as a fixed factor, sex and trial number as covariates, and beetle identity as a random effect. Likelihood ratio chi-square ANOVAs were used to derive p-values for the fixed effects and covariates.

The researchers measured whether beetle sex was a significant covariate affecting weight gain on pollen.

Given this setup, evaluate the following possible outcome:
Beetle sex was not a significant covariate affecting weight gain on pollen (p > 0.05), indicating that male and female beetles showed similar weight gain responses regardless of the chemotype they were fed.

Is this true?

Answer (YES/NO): YES